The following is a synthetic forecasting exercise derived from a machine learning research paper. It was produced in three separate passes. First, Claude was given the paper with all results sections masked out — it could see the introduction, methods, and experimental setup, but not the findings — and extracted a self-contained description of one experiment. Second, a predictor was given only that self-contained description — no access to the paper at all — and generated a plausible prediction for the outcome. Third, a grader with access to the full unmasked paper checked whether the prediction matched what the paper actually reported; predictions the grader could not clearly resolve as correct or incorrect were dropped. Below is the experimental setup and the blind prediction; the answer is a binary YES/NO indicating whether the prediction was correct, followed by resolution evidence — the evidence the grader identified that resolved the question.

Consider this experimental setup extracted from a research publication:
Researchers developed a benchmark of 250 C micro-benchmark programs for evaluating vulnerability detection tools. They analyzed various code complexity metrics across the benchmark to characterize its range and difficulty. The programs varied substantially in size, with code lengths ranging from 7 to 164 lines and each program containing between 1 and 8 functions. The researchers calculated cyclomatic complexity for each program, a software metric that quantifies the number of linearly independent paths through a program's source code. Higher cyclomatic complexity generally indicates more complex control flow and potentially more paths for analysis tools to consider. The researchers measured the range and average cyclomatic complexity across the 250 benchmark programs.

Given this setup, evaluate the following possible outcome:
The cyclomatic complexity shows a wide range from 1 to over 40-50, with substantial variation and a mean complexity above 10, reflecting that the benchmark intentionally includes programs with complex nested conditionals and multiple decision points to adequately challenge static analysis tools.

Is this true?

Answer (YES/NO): NO